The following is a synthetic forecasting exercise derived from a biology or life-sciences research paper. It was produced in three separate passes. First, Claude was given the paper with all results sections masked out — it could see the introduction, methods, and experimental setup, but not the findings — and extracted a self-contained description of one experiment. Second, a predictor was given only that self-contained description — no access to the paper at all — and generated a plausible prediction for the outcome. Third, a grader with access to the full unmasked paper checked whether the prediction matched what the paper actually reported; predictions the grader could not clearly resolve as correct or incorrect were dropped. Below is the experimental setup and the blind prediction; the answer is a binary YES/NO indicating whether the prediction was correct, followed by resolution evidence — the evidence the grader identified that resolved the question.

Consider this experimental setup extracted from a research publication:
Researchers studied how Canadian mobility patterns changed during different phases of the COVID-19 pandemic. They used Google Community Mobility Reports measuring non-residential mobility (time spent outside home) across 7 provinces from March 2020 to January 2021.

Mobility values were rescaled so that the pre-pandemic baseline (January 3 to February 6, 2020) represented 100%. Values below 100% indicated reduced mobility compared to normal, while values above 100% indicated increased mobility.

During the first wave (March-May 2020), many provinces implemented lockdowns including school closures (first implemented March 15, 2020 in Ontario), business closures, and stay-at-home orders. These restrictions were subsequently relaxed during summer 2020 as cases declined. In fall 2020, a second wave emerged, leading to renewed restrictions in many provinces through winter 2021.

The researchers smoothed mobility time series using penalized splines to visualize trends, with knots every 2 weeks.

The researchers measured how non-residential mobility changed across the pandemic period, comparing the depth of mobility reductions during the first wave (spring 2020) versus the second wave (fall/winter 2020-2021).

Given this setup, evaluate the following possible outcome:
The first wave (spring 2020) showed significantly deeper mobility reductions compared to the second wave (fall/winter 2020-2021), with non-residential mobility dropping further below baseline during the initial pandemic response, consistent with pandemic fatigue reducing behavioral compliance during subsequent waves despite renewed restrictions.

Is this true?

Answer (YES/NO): YES